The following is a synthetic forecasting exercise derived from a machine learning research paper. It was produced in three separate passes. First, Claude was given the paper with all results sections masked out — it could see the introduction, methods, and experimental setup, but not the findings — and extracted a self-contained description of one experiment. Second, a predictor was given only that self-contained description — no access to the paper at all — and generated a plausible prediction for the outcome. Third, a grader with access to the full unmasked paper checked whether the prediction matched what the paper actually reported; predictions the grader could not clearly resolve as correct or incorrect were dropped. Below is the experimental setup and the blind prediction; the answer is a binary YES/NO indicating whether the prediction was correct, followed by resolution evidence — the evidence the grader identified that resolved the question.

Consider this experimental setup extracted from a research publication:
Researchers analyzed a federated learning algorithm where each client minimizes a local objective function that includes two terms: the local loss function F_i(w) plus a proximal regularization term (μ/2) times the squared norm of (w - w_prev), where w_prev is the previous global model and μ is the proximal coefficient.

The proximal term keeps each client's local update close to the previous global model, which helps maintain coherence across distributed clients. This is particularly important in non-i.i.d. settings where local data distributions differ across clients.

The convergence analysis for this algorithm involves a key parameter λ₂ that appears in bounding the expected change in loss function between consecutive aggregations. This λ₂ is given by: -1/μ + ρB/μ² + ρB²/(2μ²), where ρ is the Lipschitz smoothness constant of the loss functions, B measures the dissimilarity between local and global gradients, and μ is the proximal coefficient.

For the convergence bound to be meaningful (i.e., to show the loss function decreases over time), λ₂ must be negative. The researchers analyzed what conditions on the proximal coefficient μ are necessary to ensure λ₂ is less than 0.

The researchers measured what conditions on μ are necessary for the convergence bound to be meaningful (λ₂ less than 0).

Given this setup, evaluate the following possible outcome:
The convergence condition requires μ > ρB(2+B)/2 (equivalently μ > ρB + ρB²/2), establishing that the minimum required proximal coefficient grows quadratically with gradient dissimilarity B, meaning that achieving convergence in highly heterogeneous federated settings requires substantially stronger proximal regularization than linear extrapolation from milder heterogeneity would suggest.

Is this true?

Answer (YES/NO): YES